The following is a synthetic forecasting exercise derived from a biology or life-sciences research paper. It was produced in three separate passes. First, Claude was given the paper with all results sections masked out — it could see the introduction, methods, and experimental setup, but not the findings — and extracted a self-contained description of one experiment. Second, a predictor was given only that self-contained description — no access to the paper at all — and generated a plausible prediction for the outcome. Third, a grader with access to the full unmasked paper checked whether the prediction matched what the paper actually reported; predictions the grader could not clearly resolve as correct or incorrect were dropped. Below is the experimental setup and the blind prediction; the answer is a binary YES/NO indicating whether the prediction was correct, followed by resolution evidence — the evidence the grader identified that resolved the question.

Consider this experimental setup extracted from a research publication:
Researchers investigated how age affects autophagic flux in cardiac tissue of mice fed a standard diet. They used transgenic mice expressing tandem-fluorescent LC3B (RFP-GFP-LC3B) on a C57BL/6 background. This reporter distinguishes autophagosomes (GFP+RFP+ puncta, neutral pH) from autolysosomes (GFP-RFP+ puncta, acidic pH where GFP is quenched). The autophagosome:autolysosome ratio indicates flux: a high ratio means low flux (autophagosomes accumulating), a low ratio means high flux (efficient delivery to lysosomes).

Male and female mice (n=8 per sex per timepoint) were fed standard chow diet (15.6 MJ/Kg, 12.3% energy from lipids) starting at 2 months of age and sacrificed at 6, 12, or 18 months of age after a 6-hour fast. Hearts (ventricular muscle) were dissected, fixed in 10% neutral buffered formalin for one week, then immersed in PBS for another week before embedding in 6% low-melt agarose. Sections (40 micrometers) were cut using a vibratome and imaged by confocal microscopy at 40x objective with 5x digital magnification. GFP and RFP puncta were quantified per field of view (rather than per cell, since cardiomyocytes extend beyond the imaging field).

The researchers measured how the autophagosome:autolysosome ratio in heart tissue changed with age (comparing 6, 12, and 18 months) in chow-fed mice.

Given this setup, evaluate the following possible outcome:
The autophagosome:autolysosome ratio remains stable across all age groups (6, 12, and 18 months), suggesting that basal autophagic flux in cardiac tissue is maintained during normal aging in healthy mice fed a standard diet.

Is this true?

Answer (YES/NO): NO